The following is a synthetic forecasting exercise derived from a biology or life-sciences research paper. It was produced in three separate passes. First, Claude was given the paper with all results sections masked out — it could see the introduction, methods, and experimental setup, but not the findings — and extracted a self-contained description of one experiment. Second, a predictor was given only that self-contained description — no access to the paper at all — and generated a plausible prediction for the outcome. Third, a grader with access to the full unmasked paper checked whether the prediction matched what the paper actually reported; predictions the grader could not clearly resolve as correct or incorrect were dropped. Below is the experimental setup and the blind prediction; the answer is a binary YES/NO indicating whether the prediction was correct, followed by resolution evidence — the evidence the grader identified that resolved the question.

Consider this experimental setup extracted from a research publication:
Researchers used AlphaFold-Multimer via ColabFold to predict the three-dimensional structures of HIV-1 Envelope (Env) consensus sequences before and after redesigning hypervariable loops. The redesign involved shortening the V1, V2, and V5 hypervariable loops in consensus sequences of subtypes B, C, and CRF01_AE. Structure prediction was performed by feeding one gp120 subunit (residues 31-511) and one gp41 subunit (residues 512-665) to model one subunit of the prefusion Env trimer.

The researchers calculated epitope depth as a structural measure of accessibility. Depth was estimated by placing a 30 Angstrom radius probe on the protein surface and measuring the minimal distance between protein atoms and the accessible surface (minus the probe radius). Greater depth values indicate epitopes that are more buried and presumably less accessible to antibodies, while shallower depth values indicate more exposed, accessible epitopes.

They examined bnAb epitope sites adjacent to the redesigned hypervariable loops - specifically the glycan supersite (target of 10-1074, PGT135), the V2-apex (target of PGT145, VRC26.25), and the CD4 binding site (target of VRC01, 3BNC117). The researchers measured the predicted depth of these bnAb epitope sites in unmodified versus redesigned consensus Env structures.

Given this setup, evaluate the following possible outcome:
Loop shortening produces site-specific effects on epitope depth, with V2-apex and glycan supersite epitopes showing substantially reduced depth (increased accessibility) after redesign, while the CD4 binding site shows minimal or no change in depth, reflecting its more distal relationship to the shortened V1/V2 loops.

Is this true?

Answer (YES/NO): NO